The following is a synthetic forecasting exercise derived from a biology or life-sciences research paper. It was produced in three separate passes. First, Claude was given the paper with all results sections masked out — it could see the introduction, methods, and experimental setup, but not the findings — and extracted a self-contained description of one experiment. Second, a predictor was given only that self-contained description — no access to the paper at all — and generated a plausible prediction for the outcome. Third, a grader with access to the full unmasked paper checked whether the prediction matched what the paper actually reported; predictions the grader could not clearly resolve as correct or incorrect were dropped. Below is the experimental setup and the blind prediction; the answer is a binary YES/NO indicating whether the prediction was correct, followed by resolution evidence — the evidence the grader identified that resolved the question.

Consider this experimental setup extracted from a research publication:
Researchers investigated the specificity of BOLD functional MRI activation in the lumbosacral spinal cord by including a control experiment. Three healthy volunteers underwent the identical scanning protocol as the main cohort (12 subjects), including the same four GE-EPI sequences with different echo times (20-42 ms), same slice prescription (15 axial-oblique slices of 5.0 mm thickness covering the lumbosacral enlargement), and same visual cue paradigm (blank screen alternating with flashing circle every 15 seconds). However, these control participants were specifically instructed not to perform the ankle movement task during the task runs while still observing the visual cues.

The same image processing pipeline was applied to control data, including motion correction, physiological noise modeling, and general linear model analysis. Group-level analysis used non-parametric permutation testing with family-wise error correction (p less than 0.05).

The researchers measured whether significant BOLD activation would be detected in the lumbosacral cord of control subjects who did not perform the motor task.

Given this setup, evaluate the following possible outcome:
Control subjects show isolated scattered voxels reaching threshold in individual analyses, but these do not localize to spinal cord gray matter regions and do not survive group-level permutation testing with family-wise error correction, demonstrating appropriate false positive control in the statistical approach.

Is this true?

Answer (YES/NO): NO